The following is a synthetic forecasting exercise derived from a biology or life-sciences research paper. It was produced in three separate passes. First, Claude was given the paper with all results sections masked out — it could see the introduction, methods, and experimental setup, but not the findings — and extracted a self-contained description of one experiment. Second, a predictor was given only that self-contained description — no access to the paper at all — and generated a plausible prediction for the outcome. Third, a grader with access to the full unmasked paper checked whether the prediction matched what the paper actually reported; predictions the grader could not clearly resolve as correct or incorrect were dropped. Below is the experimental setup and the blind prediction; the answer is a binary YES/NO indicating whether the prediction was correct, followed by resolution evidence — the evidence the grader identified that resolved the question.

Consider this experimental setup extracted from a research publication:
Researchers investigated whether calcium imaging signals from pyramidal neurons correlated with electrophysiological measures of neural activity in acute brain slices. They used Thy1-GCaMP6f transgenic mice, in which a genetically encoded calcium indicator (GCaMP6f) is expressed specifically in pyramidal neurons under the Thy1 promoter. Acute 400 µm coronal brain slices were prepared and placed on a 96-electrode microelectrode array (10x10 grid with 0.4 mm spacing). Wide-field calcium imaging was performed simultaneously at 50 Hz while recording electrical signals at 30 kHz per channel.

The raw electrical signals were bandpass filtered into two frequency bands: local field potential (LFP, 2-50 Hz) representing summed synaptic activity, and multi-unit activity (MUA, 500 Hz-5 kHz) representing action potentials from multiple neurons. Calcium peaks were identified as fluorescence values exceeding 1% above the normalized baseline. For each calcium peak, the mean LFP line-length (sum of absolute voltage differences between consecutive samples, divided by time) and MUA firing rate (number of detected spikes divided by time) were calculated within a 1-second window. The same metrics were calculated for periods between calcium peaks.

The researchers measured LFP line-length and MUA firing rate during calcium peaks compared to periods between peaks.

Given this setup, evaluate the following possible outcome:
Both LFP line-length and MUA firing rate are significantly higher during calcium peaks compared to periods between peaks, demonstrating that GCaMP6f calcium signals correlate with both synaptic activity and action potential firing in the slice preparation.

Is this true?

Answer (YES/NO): YES